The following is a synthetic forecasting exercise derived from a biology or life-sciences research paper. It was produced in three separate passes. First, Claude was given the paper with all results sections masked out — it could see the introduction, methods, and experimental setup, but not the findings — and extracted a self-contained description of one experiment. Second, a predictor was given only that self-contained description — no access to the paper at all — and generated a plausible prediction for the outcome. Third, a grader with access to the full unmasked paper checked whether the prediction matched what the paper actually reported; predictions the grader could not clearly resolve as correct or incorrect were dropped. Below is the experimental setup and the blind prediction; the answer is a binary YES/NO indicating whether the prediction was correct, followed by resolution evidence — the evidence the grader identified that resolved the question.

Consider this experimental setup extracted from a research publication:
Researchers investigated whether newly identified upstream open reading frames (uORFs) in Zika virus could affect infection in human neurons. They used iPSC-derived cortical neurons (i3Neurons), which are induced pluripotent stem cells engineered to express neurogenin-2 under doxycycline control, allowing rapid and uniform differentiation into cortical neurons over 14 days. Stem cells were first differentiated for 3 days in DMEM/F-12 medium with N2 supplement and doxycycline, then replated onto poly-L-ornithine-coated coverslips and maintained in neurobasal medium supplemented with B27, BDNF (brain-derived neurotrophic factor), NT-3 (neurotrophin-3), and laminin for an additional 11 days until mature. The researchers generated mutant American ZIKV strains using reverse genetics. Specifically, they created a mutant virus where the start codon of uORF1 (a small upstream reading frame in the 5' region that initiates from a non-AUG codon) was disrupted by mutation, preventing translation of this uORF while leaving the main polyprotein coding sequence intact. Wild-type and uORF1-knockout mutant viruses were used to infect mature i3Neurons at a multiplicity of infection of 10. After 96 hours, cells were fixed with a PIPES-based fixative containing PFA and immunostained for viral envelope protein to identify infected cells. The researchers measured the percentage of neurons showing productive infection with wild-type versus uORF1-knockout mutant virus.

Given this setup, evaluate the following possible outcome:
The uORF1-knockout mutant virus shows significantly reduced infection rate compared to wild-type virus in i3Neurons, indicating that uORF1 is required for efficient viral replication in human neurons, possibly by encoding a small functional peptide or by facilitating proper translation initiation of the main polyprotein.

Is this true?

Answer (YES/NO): YES